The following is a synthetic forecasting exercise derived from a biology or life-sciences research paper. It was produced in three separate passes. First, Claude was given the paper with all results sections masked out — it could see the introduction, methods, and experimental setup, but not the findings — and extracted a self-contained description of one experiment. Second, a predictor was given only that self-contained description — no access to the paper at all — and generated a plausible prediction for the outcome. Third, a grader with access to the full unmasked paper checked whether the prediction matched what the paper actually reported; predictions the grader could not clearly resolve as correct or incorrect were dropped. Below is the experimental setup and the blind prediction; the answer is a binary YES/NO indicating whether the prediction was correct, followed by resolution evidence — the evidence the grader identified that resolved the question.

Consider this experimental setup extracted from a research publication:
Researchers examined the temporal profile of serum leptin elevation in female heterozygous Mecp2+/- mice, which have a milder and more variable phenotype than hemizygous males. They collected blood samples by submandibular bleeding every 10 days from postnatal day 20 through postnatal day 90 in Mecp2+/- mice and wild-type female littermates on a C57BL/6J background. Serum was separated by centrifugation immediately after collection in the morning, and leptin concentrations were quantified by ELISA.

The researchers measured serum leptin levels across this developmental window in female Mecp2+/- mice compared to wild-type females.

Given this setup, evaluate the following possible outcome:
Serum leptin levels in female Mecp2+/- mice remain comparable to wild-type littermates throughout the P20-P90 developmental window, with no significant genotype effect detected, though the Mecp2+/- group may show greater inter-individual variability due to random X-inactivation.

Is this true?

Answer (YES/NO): NO